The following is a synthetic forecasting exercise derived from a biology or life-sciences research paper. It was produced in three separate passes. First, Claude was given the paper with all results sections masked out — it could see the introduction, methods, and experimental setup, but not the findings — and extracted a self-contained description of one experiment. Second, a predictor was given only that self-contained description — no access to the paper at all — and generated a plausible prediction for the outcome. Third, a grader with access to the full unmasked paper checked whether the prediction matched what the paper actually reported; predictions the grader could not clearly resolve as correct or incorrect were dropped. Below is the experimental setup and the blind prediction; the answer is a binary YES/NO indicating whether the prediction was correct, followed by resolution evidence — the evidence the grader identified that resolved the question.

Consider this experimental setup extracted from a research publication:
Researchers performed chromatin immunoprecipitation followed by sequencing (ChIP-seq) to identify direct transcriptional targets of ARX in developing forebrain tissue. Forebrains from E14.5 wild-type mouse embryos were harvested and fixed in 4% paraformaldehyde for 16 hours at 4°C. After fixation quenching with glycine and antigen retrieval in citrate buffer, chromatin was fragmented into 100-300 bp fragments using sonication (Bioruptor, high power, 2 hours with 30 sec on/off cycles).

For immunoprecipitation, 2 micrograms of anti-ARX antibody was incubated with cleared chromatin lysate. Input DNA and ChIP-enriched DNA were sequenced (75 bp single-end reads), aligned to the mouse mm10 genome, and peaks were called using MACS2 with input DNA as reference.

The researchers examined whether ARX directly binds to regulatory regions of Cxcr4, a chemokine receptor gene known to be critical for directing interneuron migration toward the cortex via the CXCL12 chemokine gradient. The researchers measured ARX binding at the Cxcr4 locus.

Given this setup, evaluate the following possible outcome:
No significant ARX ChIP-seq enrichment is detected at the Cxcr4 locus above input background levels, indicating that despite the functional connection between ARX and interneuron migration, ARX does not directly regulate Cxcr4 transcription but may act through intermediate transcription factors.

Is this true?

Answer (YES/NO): YES